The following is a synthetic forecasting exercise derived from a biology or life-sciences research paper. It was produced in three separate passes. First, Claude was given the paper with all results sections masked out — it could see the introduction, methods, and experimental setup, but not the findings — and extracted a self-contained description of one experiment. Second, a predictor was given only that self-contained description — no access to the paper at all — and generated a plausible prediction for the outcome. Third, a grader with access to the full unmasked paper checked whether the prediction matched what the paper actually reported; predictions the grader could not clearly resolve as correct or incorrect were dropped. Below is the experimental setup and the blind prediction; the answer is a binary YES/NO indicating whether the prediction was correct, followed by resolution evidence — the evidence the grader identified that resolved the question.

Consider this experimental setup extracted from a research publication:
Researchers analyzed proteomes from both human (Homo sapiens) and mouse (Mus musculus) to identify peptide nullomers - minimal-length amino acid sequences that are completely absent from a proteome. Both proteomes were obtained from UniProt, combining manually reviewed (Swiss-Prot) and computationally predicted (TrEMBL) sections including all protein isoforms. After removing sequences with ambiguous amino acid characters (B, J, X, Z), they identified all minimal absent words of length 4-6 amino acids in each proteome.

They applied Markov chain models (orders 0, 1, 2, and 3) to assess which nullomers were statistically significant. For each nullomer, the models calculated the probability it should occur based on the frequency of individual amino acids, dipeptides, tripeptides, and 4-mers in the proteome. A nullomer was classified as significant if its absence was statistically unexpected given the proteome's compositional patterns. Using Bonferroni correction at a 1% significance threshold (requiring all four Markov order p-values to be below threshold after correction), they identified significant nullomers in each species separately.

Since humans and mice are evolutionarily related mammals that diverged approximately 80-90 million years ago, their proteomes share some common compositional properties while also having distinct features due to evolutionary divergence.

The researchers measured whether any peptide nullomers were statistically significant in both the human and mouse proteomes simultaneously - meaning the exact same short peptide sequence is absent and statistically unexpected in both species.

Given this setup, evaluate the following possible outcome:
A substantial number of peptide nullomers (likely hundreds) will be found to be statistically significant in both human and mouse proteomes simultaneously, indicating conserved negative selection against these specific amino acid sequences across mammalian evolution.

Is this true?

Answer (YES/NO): NO